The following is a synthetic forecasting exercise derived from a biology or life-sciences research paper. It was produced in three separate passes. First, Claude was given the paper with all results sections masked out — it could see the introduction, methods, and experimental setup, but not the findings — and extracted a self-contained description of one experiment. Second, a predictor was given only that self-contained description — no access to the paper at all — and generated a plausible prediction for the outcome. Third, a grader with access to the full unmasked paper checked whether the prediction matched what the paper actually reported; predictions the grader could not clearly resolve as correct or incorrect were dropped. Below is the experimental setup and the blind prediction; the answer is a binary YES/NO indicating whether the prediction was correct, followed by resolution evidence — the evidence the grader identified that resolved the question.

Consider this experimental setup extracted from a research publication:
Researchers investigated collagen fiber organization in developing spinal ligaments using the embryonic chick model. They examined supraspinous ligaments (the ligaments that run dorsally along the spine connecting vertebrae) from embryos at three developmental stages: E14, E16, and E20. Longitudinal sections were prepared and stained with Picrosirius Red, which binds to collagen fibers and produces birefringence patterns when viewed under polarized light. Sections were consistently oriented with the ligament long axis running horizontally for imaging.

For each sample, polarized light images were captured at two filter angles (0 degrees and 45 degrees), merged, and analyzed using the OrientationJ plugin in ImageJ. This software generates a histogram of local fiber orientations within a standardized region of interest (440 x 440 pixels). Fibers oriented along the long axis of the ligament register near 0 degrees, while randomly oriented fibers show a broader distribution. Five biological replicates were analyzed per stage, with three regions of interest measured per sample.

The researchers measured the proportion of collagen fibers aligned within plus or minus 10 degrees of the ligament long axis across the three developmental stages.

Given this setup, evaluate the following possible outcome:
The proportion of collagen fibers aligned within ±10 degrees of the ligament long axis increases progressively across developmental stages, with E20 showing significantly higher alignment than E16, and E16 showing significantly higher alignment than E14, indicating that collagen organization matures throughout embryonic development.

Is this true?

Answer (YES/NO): NO